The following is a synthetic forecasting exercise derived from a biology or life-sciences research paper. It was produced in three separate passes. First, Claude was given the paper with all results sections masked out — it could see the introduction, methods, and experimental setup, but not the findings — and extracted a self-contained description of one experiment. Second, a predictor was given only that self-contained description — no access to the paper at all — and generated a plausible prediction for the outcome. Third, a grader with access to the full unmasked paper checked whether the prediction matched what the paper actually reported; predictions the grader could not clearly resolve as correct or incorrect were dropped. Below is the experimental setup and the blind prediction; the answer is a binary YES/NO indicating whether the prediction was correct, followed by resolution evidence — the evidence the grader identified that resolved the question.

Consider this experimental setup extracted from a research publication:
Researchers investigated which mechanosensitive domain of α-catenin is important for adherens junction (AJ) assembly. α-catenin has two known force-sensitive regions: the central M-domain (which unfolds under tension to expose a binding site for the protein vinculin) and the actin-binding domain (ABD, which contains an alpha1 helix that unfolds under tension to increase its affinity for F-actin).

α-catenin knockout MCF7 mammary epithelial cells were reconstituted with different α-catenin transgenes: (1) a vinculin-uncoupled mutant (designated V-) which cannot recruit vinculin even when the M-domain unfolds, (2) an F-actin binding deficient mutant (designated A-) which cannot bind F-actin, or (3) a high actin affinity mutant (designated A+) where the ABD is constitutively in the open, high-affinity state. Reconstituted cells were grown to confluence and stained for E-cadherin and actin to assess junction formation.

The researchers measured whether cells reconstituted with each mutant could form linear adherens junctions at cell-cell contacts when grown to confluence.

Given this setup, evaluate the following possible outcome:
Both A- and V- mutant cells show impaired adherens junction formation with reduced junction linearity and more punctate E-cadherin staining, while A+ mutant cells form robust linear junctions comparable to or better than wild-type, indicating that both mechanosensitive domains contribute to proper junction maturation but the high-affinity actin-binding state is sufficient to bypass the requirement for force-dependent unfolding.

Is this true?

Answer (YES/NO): NO